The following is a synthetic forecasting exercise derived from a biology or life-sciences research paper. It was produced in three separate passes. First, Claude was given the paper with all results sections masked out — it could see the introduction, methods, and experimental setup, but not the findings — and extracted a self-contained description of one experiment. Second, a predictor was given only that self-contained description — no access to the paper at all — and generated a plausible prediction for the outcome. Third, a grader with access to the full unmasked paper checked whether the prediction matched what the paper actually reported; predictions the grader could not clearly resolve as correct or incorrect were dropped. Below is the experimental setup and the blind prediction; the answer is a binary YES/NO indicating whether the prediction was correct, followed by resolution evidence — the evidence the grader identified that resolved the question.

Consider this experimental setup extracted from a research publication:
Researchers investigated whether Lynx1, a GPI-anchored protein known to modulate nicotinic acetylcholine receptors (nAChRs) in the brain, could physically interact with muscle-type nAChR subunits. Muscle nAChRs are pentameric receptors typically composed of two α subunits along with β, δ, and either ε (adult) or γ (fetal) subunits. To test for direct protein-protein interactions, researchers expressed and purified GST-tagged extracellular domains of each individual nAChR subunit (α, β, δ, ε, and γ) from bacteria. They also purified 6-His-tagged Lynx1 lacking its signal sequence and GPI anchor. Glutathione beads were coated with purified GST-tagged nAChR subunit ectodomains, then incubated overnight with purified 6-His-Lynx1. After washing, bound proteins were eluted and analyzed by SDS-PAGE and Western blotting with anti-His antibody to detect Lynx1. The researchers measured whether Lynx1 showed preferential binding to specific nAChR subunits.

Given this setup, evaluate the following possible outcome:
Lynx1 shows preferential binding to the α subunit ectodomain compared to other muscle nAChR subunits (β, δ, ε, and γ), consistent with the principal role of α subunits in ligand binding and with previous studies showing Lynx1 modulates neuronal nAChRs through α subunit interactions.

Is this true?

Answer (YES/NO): NO